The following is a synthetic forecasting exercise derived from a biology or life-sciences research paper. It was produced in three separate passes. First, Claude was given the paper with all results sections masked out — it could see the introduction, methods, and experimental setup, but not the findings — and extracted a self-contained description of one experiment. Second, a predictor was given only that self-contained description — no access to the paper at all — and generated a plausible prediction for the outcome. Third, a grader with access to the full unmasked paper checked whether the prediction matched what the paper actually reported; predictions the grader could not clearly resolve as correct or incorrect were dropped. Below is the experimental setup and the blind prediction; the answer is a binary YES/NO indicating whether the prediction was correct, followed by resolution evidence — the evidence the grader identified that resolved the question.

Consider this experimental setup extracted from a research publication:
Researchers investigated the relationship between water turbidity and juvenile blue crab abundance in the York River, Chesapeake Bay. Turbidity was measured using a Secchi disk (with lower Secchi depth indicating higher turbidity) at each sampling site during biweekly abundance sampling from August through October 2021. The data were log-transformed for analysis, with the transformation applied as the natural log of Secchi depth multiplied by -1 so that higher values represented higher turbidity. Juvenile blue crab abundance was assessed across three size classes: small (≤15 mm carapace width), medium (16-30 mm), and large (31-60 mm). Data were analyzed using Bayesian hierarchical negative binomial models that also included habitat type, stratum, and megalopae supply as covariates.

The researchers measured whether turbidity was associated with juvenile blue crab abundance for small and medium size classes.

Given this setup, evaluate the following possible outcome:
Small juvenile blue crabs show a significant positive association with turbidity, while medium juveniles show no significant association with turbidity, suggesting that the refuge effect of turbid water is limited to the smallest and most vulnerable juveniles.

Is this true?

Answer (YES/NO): NO